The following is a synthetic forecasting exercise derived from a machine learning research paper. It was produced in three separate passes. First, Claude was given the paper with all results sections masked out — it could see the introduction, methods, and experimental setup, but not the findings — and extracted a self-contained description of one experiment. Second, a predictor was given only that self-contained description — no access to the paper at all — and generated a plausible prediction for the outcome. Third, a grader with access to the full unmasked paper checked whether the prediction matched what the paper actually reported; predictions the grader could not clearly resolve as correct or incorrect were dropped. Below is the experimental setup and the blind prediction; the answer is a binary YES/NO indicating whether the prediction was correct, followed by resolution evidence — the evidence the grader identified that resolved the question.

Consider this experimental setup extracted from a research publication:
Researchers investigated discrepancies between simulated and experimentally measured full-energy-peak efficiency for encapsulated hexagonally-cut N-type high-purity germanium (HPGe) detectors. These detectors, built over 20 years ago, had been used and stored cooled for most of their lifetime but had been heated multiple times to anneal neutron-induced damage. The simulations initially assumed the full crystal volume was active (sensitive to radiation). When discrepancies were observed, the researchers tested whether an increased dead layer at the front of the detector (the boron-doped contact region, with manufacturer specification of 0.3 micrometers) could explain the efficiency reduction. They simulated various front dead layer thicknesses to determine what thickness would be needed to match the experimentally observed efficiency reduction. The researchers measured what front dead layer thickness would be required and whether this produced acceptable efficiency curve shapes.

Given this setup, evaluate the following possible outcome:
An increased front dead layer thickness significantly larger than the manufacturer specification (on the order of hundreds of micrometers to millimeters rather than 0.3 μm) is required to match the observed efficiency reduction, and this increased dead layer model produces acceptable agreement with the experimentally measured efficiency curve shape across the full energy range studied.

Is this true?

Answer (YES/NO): NO